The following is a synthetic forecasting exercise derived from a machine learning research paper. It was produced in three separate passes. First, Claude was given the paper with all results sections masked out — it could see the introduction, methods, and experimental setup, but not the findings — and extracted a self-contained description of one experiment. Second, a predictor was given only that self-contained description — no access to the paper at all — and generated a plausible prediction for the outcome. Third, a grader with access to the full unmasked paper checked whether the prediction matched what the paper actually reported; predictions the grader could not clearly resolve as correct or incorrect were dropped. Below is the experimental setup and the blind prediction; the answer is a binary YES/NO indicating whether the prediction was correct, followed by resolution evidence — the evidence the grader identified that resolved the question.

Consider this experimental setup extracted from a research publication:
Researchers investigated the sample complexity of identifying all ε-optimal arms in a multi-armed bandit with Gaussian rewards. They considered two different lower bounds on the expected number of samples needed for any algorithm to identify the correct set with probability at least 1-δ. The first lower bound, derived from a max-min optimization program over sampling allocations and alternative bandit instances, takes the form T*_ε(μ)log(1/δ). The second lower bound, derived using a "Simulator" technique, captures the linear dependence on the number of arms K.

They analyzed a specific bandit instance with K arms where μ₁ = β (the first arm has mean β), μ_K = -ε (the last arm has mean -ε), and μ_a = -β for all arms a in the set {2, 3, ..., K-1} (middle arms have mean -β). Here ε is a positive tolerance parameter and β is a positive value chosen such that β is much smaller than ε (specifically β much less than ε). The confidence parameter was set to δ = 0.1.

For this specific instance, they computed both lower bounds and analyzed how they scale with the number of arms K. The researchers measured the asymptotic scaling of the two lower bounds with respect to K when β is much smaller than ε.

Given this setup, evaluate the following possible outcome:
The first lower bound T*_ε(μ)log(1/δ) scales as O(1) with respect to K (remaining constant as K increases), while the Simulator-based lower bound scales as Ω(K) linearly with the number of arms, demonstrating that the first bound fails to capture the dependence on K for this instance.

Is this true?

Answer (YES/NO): NO